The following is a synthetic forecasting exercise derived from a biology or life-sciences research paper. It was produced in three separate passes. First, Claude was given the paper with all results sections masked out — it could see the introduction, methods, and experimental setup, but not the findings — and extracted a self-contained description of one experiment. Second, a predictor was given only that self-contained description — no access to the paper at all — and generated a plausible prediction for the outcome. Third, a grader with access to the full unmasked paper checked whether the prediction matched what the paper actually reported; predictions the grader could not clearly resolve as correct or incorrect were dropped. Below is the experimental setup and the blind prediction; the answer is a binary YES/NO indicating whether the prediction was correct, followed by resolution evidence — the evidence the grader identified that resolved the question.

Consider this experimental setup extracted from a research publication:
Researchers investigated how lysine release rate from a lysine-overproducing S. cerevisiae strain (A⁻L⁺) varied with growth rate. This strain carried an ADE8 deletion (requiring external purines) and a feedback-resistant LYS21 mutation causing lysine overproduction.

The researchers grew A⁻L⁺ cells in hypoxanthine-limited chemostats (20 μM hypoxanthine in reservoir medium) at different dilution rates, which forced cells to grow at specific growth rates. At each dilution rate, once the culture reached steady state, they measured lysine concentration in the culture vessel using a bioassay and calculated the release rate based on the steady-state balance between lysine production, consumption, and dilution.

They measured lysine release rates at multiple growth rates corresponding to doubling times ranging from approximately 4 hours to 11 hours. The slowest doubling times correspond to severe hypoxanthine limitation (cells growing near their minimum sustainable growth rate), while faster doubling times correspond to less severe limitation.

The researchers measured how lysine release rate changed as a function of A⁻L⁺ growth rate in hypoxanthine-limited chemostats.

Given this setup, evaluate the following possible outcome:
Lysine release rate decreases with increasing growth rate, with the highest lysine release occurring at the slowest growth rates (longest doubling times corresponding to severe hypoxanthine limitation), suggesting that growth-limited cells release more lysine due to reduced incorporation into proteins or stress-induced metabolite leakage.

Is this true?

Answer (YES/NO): NO